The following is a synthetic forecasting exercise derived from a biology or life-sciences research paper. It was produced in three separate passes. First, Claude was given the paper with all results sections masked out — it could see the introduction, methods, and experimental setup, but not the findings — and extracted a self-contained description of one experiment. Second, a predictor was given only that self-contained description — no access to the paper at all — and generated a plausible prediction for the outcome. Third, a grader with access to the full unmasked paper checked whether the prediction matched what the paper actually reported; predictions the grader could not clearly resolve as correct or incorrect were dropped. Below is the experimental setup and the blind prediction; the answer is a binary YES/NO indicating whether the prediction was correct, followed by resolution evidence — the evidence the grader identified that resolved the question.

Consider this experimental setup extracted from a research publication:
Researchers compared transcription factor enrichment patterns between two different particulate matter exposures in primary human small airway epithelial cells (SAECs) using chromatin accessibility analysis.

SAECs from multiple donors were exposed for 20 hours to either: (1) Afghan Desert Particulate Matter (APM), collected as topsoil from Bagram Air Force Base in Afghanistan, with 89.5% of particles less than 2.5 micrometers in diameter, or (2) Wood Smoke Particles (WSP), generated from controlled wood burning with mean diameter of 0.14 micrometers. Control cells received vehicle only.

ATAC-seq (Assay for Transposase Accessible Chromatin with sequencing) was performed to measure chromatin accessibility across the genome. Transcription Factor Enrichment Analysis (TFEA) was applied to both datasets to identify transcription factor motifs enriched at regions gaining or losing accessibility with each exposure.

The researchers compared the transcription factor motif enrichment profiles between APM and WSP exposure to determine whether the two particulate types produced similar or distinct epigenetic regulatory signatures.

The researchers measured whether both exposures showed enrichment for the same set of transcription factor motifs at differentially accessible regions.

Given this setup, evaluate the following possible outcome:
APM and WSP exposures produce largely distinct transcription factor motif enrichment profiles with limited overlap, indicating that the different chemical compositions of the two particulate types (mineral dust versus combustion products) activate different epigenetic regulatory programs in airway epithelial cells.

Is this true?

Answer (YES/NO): NO